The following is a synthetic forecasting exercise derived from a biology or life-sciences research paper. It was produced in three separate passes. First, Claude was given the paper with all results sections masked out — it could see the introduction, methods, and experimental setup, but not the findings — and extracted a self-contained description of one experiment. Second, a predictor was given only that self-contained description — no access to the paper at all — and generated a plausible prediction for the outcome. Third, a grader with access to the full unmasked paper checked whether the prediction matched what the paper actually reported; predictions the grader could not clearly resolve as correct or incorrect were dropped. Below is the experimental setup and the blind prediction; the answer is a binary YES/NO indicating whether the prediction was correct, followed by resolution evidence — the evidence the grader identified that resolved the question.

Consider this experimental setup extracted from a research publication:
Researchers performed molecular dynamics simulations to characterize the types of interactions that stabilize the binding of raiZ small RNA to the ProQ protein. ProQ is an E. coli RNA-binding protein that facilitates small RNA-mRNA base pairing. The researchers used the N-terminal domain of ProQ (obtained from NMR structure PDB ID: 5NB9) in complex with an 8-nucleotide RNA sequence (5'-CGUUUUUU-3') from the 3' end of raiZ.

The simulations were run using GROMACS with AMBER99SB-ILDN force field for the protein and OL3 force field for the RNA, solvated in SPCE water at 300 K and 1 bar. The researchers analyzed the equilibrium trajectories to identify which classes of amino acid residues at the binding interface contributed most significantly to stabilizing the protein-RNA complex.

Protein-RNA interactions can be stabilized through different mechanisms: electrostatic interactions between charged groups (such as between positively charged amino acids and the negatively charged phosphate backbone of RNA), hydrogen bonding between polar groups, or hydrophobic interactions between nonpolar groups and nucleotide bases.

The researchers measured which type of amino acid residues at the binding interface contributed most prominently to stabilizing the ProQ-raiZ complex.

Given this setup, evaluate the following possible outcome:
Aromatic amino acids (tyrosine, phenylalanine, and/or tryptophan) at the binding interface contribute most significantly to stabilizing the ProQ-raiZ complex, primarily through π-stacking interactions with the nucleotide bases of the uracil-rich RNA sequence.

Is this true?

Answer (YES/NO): NO